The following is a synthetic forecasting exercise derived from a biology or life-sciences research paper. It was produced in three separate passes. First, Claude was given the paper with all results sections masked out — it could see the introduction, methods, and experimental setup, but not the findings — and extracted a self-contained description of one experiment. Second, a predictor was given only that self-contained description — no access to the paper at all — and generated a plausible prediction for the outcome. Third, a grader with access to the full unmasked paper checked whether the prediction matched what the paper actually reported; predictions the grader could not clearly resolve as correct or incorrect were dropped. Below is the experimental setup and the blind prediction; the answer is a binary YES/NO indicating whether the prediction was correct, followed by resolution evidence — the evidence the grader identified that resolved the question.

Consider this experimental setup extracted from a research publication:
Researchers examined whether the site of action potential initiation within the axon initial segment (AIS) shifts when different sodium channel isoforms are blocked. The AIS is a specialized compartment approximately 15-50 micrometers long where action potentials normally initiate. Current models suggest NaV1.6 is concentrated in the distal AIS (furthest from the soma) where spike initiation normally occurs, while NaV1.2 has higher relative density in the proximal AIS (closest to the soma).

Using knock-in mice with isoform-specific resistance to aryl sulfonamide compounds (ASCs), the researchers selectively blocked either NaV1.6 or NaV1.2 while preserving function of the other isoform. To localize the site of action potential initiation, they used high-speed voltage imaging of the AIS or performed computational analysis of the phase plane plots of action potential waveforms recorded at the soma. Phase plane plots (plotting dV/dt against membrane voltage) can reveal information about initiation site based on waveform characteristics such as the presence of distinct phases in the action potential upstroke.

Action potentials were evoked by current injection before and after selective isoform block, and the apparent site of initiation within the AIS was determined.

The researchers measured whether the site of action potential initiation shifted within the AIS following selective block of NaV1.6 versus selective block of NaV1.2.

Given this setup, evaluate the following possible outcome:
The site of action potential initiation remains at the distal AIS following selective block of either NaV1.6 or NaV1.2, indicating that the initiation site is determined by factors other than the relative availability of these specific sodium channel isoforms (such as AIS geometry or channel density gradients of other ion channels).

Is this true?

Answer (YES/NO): NO